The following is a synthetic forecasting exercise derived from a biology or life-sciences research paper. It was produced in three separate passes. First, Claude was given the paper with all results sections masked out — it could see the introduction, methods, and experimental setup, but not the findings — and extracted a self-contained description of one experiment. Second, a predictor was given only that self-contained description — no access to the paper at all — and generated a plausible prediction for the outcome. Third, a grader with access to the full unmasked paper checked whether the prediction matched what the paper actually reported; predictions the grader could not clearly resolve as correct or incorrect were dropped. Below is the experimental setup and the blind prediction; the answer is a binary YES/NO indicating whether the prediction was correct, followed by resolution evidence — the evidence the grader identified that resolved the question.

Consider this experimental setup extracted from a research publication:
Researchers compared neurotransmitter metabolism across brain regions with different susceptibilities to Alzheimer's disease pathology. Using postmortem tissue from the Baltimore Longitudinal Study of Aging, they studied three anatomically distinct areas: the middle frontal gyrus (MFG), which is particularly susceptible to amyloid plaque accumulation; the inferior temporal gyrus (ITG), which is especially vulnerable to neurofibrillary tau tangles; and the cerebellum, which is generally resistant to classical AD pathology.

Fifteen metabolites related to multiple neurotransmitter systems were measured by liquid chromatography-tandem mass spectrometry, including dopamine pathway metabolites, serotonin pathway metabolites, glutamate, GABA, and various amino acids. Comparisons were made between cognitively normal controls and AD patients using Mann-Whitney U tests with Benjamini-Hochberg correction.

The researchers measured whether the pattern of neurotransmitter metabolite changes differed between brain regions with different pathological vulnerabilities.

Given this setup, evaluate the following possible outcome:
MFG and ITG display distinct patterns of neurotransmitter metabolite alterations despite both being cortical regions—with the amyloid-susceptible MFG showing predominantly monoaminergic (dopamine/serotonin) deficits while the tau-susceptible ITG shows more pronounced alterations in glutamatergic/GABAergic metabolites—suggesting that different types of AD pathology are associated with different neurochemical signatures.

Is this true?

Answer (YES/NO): NO